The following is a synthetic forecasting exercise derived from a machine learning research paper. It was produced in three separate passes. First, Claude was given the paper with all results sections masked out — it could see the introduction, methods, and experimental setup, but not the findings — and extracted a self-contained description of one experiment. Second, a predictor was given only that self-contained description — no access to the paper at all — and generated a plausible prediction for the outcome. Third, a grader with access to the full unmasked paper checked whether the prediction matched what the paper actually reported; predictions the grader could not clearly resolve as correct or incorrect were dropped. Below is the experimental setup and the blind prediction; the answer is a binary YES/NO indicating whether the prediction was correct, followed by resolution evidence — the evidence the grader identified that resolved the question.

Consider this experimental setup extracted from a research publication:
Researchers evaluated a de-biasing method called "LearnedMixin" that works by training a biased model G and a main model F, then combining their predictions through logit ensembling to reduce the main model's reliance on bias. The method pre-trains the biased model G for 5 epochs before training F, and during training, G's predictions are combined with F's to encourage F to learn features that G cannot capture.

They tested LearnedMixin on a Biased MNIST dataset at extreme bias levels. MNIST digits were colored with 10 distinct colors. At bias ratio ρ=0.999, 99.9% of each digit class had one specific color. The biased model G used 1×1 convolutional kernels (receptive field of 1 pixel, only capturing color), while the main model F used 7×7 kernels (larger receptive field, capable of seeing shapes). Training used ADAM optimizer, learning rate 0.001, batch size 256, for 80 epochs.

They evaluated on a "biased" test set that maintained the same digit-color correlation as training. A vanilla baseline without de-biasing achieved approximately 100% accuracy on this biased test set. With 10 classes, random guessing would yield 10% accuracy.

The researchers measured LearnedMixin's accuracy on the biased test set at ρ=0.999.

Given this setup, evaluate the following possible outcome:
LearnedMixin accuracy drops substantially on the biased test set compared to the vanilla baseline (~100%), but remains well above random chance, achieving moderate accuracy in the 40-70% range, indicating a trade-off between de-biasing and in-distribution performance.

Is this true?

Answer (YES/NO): NO